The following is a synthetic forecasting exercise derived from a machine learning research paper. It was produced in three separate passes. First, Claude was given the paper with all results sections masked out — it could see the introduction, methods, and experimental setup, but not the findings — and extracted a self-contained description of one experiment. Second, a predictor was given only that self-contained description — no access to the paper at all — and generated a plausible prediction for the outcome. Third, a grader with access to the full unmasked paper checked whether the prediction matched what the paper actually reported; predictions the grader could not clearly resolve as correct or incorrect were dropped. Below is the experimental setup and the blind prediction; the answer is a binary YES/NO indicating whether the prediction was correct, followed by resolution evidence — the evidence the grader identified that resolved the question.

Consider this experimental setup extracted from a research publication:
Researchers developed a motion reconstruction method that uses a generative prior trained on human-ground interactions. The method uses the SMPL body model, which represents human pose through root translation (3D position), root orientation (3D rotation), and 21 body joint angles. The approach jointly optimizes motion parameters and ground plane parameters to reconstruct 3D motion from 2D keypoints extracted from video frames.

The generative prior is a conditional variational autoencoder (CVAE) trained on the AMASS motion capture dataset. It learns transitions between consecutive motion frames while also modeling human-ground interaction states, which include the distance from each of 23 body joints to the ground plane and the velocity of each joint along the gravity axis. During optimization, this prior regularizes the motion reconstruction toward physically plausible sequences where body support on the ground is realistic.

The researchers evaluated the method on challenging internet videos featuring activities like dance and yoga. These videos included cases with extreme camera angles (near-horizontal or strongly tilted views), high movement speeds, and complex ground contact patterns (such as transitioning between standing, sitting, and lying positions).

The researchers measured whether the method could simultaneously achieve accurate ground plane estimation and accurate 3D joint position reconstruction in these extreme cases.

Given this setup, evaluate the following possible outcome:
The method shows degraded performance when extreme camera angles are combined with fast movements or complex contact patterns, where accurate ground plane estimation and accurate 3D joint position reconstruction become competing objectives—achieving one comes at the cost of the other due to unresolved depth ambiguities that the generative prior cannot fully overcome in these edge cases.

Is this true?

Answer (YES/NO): NO